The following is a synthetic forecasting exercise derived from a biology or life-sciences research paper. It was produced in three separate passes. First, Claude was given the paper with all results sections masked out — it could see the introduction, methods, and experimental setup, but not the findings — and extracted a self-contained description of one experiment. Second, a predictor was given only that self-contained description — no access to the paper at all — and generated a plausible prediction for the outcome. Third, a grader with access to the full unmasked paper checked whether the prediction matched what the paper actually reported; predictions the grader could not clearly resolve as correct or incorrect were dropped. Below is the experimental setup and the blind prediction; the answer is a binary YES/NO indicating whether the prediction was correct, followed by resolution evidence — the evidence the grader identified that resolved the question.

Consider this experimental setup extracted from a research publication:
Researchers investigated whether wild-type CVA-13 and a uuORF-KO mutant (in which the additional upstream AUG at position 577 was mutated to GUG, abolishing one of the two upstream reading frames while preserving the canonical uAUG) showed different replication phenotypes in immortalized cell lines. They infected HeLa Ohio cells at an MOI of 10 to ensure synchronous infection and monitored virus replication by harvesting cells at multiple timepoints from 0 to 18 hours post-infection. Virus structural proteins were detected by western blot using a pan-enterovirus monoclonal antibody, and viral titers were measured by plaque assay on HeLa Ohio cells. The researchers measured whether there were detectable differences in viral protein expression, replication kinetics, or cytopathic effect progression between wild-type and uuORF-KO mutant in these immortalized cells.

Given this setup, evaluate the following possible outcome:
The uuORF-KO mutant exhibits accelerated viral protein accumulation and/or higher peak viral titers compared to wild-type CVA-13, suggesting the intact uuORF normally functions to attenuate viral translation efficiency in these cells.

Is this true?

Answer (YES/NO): NO